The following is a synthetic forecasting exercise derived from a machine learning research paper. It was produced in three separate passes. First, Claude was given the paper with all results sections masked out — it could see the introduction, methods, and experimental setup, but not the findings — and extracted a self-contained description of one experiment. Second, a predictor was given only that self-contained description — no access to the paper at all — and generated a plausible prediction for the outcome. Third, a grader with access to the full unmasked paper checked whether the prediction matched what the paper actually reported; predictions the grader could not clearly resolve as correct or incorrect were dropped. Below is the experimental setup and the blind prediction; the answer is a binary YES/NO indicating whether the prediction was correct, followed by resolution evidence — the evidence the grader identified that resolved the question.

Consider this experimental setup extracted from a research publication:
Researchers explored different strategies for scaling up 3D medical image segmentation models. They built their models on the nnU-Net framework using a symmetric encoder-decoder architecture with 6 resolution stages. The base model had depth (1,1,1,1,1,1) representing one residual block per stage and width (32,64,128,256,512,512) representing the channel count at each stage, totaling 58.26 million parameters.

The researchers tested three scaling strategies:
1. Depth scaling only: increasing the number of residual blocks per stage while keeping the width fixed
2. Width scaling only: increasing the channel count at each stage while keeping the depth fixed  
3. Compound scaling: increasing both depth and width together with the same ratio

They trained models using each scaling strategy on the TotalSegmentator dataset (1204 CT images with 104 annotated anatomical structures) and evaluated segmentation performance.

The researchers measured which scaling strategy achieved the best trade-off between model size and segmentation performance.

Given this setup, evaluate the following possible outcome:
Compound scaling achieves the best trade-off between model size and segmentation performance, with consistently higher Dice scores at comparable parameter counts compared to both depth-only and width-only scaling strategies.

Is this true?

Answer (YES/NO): YES